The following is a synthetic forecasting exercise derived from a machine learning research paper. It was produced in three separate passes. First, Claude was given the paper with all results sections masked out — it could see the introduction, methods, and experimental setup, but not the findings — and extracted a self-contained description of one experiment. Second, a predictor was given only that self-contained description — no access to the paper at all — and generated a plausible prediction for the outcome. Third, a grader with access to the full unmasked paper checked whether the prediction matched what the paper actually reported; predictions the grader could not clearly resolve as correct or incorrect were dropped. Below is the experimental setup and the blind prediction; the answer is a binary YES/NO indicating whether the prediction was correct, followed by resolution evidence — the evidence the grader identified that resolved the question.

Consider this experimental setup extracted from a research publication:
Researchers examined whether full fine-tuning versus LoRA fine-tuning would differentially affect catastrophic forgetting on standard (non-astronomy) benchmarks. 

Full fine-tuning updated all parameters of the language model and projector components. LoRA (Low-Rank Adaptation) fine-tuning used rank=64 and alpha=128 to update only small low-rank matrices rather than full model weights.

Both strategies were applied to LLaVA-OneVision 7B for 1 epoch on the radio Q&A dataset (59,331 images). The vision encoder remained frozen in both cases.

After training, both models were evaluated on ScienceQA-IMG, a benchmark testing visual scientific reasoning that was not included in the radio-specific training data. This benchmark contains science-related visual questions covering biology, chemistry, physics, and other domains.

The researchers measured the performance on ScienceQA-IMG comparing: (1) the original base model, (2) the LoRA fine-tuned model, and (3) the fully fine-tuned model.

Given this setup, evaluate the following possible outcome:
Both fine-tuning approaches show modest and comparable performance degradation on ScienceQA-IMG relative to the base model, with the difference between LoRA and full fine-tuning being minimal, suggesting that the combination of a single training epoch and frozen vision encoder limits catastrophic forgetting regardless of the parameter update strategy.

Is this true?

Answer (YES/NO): NO